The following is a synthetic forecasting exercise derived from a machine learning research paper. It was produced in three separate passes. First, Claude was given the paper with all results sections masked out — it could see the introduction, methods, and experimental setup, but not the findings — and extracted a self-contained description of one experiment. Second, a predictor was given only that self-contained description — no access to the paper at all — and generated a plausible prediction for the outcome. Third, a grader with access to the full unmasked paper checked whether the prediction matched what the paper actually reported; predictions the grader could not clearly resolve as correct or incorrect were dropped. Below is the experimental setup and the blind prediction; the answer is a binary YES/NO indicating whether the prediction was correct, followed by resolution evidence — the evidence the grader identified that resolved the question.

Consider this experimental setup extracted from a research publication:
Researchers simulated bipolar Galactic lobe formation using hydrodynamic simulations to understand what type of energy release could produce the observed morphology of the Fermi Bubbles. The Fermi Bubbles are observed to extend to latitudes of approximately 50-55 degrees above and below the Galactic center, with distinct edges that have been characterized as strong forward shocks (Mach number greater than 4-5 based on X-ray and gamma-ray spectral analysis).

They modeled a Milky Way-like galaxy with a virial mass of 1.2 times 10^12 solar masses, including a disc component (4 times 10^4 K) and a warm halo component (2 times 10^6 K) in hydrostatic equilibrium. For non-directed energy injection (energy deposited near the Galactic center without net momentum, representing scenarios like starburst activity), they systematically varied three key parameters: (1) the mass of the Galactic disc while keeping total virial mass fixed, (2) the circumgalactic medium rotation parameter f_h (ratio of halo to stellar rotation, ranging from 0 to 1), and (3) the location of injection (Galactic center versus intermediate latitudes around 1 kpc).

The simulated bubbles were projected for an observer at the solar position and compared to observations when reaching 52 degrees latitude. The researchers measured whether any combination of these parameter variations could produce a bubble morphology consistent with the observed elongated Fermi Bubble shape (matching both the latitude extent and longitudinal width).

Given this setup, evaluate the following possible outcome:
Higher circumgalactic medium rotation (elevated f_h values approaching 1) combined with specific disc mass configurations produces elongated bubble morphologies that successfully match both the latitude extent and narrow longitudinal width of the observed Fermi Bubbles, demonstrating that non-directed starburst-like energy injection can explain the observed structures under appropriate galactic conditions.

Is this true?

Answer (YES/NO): NO